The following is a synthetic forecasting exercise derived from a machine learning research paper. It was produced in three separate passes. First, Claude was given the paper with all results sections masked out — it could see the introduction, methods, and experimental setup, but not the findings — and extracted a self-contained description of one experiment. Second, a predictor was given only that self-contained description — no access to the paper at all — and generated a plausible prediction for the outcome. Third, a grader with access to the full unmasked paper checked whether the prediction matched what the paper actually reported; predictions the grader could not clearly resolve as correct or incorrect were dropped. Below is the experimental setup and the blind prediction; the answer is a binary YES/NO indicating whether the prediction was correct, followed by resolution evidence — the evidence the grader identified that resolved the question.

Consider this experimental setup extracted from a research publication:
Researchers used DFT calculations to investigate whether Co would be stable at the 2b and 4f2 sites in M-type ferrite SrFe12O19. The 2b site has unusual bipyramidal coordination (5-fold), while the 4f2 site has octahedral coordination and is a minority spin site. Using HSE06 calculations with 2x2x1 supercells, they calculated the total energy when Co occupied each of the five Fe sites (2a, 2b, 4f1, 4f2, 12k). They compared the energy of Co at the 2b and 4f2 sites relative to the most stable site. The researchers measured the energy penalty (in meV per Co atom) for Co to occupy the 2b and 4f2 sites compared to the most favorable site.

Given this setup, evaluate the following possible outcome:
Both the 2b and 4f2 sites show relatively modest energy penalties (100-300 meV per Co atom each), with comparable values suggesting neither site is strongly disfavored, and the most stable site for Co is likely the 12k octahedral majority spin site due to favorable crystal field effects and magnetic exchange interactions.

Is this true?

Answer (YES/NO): NO